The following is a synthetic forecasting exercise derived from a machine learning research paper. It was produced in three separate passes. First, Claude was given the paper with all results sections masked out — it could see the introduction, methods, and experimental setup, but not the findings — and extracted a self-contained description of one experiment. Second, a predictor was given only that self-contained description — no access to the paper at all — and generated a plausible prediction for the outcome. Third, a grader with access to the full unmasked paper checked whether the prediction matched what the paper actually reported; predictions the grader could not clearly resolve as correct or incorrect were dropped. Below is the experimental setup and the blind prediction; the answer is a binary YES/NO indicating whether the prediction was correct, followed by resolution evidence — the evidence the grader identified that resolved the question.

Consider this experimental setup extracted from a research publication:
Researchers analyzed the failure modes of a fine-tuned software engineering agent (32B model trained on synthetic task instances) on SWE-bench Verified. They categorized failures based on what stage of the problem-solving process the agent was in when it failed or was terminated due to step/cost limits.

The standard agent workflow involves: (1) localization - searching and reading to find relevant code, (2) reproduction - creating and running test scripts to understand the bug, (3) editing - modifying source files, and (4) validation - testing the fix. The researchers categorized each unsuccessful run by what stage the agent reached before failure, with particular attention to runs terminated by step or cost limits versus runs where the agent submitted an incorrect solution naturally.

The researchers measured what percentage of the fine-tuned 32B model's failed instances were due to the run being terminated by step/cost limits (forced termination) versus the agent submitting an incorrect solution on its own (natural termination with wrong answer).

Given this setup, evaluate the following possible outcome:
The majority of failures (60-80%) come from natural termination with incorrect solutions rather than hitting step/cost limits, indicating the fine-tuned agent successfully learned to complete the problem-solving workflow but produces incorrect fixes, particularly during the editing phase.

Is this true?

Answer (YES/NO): NO